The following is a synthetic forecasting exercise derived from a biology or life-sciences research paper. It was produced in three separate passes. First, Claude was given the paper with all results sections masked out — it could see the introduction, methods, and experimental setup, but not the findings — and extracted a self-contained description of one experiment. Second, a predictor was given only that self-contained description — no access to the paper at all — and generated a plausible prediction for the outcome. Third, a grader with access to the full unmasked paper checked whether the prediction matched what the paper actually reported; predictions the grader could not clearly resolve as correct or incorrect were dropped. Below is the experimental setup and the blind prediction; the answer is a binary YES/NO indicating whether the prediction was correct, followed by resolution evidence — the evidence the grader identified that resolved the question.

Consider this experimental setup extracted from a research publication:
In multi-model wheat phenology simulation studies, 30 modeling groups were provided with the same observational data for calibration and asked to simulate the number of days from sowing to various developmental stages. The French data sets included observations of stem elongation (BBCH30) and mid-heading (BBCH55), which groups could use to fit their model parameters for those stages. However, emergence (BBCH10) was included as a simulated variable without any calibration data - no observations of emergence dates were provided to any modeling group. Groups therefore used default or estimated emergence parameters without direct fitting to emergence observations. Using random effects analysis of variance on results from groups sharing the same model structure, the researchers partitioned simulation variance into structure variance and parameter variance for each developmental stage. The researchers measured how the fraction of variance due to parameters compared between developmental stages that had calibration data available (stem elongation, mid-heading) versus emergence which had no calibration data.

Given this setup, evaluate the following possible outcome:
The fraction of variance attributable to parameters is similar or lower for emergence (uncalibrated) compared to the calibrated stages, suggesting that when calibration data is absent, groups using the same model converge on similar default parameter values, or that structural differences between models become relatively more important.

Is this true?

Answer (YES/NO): YES